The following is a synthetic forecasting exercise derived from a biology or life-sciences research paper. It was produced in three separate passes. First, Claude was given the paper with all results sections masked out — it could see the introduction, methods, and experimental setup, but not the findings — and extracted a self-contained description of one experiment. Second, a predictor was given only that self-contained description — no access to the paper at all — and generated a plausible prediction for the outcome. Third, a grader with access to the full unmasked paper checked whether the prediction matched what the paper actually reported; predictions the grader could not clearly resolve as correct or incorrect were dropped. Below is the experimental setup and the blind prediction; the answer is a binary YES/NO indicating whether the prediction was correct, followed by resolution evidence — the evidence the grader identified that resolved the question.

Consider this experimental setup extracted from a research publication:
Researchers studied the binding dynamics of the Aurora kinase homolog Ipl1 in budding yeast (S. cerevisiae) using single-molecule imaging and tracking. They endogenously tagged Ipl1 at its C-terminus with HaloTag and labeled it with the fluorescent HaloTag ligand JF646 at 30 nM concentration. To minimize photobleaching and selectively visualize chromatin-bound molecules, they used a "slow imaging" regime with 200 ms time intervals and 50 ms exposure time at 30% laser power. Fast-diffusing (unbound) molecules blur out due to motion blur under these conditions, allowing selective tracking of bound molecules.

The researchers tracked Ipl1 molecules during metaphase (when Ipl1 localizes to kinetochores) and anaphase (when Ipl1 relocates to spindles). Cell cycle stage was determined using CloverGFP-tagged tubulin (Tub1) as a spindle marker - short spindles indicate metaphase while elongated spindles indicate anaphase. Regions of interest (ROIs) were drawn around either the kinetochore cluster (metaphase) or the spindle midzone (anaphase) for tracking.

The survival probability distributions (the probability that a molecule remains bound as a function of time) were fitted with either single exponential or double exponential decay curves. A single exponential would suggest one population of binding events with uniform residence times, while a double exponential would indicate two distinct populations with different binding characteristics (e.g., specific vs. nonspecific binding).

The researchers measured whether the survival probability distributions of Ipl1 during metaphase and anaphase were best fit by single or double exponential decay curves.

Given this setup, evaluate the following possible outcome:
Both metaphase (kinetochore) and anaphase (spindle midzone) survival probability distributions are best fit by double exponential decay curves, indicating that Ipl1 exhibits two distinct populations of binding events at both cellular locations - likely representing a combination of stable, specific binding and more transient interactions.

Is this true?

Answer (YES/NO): YES